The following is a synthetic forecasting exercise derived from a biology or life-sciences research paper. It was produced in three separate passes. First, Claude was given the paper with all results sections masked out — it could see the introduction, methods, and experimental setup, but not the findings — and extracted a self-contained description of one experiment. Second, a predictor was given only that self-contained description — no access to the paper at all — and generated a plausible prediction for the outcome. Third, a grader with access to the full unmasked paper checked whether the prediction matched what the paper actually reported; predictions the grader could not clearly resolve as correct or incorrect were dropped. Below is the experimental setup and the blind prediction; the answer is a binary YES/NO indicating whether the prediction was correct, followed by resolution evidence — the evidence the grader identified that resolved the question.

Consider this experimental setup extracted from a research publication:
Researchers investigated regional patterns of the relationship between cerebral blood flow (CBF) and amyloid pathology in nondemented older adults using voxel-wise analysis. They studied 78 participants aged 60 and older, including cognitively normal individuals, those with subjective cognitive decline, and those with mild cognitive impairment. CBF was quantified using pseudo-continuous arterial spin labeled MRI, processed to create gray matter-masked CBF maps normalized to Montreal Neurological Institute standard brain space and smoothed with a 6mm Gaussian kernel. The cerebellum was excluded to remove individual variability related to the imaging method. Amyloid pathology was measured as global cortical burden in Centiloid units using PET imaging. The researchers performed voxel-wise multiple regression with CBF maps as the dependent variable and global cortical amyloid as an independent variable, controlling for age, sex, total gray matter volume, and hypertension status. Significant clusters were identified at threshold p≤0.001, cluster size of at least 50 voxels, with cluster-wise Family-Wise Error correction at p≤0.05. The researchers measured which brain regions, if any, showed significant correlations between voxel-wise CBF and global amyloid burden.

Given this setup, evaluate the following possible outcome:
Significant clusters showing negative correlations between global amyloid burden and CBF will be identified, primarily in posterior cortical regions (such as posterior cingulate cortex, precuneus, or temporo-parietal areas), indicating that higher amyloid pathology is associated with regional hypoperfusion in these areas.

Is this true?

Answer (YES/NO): NO